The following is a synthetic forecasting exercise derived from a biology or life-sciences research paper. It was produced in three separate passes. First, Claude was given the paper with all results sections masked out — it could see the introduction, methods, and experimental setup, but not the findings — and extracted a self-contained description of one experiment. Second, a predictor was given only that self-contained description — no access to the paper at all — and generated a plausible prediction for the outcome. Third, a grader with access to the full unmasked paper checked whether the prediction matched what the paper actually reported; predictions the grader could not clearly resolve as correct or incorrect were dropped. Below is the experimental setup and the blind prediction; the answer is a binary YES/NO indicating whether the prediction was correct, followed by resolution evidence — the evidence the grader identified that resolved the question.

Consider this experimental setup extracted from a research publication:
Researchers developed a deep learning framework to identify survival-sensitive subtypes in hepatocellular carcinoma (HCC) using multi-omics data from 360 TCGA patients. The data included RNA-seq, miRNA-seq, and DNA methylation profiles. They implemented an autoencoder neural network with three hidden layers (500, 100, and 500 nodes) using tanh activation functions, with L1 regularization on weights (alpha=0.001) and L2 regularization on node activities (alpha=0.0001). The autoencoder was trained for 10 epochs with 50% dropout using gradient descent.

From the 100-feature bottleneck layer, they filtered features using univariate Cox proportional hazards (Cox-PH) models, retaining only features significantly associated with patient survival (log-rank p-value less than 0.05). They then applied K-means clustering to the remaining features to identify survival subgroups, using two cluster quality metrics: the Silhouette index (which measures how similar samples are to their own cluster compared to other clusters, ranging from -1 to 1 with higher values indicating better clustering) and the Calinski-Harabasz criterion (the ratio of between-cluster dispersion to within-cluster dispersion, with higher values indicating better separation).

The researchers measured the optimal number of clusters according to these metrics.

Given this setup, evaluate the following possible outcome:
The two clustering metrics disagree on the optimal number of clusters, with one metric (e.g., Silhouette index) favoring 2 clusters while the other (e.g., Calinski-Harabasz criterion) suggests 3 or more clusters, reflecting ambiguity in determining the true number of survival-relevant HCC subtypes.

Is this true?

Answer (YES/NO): NO